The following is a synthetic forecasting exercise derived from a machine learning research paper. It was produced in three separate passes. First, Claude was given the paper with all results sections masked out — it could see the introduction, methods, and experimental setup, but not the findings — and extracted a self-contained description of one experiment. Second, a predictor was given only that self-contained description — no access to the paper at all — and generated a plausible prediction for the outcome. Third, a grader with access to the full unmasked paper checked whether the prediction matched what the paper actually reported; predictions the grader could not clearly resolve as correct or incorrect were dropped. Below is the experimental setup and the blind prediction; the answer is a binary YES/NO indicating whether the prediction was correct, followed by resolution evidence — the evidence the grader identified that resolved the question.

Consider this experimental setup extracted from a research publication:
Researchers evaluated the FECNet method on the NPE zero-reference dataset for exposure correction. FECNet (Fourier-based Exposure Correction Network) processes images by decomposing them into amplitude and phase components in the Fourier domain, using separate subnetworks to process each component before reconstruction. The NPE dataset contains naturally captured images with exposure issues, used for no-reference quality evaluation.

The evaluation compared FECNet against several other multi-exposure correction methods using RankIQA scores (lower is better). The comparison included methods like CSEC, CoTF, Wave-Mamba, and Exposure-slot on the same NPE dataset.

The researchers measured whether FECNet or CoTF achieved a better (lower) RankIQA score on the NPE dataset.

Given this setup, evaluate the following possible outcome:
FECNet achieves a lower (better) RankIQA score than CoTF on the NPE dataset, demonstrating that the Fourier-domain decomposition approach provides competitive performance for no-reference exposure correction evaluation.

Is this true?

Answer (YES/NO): YES